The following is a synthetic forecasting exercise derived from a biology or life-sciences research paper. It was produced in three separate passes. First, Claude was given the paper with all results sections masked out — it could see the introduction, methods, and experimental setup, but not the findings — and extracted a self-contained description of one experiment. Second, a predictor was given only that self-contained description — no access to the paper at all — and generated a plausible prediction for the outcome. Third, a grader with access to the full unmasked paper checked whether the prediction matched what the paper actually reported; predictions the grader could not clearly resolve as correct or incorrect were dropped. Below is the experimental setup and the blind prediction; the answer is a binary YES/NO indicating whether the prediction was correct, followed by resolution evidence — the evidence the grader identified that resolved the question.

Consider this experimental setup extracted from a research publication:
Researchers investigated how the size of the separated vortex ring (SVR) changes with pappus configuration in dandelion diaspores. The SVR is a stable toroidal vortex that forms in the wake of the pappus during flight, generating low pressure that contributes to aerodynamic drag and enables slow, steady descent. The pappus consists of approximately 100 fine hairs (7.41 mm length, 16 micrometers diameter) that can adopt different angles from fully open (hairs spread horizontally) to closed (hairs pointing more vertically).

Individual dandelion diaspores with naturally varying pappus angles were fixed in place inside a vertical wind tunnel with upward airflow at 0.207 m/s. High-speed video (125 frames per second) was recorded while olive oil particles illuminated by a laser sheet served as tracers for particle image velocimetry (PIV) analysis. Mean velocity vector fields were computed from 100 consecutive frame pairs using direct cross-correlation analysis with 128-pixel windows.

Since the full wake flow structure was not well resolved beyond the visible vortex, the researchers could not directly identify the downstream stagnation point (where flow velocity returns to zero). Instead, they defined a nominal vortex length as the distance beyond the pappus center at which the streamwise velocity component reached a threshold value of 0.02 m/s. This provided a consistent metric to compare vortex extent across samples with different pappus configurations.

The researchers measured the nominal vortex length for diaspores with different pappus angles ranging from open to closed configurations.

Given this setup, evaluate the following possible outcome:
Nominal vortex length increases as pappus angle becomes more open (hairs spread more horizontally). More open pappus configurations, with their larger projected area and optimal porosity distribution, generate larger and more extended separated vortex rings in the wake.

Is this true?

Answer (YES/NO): YES